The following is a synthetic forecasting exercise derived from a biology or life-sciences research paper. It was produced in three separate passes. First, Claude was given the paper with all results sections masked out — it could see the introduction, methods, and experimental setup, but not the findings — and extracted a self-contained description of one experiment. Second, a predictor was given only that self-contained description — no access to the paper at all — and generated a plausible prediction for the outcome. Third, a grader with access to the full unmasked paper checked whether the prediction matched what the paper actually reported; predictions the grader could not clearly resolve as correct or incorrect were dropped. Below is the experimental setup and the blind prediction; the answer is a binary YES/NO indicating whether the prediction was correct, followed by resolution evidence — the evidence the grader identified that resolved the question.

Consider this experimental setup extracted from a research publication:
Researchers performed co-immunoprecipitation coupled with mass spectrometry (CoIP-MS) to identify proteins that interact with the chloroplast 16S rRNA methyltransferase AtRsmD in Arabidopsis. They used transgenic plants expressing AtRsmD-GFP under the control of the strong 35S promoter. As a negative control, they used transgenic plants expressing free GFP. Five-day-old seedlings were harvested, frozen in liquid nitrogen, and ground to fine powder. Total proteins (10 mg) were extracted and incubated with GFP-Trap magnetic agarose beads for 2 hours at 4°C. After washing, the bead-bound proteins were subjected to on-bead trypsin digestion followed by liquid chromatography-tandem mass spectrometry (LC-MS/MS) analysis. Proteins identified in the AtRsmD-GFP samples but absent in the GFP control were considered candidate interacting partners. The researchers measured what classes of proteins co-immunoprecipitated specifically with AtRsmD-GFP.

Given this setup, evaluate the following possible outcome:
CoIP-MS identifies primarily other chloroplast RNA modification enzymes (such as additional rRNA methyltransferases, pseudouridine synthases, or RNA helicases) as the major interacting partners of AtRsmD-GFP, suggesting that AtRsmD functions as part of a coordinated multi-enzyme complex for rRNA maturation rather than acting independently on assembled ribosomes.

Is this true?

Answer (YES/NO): NO